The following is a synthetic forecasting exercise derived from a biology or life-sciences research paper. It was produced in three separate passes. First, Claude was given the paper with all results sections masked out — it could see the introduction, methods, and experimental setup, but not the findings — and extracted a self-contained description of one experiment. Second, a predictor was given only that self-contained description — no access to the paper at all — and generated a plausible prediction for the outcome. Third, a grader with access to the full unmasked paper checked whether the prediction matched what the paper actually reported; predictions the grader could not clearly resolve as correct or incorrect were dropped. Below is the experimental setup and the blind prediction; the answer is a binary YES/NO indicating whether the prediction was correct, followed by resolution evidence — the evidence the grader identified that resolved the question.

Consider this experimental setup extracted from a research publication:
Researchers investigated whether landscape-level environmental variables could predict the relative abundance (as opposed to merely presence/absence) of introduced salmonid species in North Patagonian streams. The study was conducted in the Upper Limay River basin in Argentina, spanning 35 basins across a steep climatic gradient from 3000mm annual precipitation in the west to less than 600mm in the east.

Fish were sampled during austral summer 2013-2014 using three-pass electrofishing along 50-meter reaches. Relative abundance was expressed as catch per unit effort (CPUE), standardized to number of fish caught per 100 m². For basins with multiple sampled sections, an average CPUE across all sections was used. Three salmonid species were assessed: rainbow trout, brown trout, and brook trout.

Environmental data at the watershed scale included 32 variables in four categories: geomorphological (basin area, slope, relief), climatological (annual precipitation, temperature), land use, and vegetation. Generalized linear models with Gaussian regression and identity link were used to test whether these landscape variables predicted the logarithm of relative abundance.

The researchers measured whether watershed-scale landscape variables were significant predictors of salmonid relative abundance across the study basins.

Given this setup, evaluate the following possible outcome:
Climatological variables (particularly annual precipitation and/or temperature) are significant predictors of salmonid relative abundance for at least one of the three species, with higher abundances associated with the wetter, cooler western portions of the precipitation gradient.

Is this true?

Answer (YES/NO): NO